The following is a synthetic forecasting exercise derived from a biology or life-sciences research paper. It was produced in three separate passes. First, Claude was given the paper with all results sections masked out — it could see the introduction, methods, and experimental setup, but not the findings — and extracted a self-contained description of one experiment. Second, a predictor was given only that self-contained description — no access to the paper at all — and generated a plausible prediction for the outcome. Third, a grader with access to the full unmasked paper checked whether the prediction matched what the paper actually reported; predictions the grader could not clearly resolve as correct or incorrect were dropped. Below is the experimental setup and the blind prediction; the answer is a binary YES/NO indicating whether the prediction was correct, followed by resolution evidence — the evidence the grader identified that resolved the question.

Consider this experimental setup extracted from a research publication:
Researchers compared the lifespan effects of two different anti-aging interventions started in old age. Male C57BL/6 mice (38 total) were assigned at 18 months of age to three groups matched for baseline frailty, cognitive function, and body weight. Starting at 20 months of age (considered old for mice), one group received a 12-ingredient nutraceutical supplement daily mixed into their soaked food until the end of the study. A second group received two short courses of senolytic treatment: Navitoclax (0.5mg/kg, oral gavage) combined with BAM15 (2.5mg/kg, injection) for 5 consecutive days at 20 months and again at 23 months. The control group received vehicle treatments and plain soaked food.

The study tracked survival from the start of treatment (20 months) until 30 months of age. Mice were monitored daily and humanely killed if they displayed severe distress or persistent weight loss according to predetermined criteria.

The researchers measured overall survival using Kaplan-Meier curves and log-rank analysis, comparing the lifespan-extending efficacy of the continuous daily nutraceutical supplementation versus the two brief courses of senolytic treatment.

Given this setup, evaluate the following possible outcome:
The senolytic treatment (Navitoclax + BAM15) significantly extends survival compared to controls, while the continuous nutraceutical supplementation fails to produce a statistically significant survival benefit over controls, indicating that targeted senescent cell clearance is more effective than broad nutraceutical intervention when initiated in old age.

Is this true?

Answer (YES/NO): NO